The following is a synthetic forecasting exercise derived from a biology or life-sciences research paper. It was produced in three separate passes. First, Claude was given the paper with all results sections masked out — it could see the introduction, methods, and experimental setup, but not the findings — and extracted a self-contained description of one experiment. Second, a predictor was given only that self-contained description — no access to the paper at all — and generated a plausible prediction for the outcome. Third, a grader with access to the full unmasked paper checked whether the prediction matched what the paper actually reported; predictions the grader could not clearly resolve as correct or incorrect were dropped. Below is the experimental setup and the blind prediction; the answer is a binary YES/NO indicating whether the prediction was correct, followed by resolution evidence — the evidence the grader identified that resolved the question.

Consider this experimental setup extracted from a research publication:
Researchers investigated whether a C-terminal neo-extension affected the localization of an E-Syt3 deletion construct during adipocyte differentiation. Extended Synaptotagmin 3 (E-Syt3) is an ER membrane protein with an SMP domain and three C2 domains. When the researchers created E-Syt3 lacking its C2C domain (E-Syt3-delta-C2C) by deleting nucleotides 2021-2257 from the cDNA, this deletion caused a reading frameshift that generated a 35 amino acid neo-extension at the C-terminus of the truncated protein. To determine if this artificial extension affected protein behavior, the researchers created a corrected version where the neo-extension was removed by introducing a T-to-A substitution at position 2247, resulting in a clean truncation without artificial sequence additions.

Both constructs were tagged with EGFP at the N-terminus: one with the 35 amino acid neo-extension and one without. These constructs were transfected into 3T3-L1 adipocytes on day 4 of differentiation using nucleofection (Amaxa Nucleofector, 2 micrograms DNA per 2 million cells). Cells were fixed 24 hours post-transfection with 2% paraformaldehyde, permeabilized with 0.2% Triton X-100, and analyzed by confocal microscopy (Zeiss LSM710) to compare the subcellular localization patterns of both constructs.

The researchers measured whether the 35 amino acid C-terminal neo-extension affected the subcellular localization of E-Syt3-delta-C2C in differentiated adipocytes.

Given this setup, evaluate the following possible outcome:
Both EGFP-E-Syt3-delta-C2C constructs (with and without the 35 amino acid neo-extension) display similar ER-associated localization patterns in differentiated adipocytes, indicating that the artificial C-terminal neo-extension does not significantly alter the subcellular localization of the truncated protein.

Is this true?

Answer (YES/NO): YES